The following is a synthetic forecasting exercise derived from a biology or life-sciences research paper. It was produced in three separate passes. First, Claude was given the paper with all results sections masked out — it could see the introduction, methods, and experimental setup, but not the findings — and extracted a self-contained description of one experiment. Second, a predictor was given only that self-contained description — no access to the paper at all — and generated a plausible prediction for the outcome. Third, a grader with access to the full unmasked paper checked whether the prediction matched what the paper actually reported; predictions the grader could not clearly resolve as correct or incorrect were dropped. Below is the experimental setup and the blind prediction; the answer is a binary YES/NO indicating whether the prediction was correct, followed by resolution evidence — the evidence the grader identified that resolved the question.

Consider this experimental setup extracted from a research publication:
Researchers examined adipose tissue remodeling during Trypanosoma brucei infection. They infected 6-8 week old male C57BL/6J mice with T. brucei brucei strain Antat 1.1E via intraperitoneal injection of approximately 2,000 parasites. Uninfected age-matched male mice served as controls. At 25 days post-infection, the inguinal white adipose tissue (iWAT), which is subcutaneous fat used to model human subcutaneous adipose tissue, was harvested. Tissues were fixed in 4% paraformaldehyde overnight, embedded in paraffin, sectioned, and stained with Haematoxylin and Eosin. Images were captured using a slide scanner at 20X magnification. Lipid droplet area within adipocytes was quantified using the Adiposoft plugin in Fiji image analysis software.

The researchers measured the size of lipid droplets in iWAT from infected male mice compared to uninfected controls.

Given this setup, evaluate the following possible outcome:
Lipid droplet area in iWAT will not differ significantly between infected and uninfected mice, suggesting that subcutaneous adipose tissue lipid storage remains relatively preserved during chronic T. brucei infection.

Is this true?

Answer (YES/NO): NO